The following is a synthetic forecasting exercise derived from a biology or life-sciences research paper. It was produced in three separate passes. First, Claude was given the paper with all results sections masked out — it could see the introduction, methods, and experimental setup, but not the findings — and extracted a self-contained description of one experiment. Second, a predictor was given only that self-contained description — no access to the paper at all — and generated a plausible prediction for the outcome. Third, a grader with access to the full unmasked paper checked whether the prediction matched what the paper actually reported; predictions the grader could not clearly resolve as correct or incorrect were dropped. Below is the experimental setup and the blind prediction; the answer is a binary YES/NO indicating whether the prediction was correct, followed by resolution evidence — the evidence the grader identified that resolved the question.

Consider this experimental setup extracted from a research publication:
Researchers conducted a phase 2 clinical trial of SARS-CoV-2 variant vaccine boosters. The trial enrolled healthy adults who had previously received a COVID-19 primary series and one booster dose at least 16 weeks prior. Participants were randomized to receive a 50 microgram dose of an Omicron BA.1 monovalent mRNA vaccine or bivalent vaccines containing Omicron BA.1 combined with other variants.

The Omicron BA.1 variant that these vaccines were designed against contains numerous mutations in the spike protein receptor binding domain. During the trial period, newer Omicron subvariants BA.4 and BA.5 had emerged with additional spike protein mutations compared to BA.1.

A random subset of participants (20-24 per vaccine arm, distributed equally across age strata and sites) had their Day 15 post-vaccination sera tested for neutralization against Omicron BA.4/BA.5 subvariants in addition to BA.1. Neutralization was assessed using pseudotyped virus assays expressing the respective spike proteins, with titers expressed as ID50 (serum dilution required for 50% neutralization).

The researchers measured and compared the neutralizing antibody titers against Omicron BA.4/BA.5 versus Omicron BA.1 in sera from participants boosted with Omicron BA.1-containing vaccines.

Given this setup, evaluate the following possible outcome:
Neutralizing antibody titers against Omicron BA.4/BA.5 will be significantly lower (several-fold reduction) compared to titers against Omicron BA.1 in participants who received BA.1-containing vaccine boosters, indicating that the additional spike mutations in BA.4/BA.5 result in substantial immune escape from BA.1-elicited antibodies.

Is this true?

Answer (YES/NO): YES